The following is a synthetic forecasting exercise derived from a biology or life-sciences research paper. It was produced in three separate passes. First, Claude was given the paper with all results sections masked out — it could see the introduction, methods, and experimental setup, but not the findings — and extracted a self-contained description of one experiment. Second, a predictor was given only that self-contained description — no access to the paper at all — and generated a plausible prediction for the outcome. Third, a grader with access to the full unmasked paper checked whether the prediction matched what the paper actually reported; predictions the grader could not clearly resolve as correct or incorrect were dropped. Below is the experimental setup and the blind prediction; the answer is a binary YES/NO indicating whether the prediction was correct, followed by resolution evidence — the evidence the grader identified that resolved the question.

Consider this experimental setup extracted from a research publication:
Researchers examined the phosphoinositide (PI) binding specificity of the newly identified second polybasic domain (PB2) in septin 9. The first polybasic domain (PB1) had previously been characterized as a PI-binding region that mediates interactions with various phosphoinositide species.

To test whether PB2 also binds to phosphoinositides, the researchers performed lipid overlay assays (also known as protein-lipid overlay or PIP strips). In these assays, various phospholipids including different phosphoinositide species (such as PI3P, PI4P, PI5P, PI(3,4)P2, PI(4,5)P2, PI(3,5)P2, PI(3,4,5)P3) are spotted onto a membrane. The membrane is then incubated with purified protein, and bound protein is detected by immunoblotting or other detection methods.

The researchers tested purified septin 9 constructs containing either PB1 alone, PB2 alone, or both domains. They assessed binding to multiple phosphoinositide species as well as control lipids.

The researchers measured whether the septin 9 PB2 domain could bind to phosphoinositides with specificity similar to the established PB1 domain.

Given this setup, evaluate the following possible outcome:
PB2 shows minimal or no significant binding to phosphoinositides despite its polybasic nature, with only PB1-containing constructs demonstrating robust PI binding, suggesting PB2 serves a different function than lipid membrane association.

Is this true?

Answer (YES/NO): NO